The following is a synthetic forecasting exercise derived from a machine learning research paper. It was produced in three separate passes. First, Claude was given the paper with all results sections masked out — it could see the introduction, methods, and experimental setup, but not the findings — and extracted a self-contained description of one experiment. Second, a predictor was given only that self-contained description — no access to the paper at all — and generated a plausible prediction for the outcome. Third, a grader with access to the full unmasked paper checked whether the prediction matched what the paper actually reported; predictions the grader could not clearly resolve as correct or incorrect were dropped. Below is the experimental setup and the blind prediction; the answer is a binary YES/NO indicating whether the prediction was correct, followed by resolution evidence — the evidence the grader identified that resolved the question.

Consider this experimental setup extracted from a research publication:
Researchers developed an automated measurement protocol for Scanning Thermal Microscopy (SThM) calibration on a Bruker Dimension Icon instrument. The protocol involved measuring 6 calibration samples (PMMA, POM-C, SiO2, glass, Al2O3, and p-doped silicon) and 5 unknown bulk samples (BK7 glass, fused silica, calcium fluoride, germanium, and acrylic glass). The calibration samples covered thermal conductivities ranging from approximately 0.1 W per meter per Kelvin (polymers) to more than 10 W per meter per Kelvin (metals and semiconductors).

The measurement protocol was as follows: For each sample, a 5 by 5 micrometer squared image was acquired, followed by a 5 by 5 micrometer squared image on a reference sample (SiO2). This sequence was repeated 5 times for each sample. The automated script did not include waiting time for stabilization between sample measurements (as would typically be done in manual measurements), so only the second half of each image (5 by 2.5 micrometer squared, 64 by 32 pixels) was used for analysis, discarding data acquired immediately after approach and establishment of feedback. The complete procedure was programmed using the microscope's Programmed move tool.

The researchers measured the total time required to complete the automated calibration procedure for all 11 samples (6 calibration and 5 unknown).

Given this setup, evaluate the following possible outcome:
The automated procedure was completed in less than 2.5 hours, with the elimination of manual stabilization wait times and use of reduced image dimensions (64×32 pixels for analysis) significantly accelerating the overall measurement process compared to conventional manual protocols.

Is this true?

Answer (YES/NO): NO